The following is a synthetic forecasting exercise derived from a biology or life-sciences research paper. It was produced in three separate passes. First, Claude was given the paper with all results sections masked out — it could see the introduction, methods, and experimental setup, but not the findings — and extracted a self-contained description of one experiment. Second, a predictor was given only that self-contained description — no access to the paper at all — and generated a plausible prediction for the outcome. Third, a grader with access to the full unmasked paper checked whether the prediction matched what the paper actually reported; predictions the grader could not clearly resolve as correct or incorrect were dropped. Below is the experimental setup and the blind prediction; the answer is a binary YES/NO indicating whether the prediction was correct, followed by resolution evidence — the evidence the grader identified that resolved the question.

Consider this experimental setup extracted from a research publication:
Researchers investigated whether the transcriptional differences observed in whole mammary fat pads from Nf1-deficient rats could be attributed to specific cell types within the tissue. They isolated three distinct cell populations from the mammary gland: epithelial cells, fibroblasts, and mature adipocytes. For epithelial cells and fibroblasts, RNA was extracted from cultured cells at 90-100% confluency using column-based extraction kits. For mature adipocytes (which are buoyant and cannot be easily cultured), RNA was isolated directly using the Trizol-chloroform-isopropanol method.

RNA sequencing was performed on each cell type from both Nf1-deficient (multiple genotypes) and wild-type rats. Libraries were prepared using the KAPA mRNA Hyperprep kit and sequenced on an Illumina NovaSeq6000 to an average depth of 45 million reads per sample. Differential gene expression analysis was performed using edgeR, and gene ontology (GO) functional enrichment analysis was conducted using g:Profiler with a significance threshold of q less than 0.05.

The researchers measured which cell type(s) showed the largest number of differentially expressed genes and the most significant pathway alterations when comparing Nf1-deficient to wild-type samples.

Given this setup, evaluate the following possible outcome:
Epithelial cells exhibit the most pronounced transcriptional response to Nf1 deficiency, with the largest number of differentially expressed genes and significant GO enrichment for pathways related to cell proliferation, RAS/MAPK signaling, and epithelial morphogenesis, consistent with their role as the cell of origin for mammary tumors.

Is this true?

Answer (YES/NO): NO